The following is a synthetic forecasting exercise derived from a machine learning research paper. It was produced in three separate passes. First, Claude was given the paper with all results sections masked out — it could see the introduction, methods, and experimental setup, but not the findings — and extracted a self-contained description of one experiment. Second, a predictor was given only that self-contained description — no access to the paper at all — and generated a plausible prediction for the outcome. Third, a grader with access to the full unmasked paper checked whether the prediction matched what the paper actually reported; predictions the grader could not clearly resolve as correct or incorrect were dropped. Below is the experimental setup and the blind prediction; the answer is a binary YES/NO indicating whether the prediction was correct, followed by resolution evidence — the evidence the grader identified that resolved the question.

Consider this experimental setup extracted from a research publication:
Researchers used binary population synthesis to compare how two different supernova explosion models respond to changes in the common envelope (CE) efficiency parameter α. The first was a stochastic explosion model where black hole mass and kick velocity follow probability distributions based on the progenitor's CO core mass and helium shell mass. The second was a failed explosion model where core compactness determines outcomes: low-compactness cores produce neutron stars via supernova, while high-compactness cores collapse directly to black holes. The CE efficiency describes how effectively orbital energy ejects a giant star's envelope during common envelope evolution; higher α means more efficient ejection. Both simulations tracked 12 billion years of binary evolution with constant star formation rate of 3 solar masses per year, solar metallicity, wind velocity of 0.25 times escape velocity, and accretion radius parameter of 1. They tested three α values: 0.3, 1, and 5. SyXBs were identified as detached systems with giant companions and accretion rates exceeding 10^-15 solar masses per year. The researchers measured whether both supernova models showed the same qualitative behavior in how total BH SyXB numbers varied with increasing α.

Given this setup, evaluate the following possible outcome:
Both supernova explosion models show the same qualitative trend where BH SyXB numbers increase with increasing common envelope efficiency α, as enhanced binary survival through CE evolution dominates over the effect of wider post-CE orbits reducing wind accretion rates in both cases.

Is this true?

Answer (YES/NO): NO